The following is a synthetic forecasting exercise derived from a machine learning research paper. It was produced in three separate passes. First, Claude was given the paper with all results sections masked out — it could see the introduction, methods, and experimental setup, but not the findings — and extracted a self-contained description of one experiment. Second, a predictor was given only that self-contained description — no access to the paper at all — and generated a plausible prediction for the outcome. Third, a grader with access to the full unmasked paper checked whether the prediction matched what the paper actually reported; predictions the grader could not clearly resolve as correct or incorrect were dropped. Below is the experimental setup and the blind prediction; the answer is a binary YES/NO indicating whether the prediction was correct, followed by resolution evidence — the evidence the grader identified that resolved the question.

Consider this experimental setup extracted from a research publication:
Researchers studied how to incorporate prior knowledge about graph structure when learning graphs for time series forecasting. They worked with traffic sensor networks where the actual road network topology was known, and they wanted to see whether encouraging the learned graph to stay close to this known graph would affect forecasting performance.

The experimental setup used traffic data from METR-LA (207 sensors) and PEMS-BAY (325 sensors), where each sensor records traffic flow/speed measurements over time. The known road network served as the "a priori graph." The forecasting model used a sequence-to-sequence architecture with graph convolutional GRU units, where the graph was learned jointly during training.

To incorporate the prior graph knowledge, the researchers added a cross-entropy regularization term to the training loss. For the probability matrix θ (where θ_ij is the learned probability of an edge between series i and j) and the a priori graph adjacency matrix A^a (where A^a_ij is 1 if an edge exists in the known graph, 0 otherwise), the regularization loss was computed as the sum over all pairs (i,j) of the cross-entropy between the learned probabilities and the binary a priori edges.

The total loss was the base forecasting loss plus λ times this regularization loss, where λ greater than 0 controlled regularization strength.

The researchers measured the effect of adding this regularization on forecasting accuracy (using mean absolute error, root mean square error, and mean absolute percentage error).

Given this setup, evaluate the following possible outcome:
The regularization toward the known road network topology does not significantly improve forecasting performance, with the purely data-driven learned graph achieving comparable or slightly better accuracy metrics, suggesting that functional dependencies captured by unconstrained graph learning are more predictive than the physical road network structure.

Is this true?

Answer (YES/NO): YES